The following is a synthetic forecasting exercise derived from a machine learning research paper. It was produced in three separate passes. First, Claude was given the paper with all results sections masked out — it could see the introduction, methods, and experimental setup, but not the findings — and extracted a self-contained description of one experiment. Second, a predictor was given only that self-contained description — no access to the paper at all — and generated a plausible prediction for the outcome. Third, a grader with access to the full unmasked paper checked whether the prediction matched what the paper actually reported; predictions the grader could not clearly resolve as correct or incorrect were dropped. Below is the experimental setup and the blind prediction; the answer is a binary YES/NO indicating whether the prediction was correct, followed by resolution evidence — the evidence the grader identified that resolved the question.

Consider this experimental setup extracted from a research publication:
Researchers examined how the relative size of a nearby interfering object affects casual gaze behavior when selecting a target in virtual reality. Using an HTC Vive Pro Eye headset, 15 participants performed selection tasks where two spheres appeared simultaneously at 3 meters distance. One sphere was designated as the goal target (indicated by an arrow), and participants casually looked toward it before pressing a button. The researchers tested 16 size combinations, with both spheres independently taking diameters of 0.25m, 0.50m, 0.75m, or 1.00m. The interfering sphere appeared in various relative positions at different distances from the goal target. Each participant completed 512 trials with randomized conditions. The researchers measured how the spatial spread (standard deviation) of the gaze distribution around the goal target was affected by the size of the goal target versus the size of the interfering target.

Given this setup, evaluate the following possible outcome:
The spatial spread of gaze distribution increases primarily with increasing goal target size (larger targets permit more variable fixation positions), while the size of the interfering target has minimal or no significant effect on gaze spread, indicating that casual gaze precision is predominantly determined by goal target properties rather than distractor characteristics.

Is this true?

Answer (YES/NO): YES